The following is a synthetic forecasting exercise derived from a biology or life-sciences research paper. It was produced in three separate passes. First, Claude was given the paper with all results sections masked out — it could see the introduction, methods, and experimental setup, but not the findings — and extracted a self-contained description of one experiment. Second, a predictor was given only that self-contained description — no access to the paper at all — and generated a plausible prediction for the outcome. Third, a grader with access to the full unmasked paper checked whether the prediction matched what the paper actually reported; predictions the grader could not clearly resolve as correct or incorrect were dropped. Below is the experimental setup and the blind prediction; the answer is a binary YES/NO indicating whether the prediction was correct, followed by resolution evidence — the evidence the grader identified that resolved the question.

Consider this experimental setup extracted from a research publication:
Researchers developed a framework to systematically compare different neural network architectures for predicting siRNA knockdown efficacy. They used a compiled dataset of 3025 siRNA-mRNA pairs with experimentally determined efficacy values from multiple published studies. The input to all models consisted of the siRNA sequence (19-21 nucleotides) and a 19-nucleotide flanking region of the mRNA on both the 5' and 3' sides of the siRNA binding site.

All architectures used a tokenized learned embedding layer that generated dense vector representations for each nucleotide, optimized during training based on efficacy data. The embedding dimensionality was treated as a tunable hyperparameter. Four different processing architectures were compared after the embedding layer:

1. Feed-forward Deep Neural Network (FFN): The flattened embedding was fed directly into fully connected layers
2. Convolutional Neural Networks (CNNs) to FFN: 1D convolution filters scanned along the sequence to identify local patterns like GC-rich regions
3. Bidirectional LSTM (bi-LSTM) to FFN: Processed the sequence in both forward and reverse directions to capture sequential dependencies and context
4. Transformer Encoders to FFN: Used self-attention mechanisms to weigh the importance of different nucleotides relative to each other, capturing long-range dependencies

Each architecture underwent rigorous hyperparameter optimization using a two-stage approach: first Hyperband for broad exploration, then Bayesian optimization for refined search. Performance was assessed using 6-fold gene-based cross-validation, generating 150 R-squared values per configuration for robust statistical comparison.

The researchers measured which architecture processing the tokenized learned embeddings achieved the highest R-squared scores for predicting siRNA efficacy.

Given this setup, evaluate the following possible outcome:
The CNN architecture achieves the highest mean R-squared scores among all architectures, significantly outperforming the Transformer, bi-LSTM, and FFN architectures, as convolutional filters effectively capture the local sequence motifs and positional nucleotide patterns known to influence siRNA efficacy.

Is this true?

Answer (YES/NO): NO